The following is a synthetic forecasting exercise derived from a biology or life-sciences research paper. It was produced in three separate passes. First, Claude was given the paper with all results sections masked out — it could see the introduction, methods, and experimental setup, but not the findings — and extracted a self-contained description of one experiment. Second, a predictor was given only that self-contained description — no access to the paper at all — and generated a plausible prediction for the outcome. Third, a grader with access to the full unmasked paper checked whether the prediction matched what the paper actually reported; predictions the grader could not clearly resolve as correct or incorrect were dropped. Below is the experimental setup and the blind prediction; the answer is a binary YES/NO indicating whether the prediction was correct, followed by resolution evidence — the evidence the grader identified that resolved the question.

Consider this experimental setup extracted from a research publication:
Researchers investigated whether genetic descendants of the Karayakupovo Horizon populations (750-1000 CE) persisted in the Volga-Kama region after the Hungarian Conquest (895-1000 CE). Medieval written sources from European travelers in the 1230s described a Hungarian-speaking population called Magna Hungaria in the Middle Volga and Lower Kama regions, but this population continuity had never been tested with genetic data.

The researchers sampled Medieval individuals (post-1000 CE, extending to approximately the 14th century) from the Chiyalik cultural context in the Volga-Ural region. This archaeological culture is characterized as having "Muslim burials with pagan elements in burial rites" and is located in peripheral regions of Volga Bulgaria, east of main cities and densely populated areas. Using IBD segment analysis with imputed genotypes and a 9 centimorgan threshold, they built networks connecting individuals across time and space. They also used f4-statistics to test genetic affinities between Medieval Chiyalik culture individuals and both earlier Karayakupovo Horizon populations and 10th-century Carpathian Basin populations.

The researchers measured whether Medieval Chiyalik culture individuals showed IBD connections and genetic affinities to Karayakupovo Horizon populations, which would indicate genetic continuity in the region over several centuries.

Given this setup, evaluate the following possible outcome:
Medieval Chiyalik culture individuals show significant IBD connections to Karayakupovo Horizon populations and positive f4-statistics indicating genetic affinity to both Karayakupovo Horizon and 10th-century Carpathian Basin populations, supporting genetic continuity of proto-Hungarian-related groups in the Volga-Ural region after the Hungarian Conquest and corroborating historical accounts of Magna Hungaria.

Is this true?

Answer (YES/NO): YES